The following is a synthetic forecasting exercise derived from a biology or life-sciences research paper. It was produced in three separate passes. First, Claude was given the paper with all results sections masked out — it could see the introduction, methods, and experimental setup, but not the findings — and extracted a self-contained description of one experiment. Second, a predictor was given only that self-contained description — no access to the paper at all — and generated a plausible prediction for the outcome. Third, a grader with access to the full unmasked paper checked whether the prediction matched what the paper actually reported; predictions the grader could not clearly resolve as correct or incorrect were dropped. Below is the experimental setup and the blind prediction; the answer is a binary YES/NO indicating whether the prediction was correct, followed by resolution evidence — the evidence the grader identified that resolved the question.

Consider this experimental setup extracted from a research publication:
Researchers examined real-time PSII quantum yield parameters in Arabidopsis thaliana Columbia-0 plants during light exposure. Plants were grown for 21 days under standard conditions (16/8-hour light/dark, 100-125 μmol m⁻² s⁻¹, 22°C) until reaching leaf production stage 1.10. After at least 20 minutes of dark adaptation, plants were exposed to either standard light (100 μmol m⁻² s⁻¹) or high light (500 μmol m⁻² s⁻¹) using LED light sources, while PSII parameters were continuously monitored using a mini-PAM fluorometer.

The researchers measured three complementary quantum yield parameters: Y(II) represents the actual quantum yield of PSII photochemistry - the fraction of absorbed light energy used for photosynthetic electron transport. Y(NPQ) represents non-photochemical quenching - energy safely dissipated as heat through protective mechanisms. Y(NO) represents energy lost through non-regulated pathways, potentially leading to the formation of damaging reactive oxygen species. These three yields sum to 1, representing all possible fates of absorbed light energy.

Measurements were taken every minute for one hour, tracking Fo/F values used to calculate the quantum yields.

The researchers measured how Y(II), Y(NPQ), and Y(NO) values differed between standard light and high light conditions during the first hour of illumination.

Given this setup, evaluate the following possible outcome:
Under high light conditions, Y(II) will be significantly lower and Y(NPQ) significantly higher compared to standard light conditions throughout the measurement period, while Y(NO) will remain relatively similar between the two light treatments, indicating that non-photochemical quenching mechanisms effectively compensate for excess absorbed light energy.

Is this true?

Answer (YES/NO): YES